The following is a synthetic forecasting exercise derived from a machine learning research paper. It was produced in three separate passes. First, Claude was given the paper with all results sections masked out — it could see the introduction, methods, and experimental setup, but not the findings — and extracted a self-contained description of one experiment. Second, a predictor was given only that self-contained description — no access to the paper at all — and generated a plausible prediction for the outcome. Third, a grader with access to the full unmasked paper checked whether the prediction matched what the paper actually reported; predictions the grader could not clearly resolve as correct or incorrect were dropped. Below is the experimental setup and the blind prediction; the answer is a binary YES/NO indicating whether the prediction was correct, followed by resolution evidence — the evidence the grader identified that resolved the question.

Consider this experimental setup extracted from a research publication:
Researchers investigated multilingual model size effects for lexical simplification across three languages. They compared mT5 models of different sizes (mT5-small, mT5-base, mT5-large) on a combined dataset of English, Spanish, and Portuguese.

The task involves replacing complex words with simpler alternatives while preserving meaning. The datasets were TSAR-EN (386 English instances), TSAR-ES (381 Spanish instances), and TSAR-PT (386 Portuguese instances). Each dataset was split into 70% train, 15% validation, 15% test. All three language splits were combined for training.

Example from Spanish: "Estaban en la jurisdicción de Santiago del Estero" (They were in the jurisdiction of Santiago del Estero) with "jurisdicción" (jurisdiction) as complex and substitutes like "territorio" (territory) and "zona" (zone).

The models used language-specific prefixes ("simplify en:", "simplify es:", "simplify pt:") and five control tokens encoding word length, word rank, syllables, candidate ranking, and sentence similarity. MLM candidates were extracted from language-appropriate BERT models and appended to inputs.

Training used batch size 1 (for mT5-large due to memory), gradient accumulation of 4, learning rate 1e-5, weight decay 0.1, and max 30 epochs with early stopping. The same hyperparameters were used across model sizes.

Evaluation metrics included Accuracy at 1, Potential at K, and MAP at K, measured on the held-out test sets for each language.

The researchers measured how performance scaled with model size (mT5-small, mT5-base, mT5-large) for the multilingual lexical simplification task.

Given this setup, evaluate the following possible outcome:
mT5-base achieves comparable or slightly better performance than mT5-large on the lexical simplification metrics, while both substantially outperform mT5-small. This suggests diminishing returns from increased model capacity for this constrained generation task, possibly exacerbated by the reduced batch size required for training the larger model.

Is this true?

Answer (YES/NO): NO